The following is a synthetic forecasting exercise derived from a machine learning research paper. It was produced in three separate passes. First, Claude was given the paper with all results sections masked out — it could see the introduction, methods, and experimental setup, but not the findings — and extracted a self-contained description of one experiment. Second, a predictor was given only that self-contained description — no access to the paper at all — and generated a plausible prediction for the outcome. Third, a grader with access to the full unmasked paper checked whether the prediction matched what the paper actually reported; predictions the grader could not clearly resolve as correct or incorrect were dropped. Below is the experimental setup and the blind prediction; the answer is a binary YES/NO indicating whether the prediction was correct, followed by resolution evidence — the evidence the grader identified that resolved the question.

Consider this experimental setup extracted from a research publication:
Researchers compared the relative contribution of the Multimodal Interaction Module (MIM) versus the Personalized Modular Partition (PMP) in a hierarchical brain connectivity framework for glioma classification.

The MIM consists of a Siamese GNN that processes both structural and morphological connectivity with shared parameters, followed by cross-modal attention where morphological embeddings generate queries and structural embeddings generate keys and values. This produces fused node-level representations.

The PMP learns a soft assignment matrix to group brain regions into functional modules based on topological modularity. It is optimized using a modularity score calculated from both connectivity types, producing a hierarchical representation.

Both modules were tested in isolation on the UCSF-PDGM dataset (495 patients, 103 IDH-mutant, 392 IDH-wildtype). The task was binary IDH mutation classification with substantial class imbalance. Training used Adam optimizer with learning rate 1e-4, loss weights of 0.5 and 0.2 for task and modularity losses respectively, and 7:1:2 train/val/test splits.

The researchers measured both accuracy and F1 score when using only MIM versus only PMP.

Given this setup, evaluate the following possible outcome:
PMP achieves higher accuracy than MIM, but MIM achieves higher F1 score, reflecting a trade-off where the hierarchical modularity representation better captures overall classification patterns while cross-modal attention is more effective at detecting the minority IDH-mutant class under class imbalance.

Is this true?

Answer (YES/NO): NO